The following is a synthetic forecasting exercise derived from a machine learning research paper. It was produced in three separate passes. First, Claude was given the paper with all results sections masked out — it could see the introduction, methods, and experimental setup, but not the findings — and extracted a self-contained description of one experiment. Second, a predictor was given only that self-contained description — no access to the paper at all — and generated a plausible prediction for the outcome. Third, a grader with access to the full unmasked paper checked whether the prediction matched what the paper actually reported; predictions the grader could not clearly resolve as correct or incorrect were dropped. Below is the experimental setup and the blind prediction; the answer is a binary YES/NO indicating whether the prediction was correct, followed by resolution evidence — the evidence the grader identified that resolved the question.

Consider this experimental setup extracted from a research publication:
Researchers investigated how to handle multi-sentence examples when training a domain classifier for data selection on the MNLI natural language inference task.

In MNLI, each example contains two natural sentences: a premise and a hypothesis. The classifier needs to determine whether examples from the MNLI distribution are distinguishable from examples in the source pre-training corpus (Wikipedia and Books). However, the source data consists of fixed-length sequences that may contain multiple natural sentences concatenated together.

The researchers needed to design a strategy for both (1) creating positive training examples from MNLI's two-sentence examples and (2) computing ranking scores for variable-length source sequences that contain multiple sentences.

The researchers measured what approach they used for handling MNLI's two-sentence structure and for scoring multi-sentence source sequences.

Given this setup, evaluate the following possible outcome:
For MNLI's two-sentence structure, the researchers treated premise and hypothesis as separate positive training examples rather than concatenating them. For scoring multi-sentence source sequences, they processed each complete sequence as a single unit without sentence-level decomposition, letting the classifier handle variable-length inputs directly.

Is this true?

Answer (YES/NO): NO